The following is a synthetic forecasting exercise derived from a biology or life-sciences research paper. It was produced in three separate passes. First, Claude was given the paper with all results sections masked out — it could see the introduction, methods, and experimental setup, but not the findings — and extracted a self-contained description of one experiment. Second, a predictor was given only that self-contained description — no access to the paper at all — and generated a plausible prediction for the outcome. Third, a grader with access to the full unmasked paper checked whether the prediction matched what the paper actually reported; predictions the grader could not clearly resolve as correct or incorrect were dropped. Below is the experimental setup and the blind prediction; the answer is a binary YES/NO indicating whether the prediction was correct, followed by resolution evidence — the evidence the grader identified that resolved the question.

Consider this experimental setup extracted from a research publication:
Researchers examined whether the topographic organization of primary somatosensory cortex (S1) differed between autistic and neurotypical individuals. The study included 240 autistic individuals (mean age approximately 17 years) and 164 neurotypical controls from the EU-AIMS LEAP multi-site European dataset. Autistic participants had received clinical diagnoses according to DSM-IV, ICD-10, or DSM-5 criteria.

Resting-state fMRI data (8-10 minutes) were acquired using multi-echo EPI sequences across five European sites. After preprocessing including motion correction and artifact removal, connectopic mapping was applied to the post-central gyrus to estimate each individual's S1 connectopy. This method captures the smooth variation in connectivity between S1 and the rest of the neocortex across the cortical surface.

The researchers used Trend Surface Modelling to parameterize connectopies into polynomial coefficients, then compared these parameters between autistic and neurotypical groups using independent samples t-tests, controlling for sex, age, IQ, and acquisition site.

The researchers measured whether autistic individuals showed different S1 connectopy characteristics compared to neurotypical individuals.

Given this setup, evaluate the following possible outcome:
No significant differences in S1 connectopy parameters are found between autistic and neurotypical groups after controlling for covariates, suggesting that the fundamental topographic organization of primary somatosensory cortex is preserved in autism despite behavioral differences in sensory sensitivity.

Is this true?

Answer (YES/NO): YES